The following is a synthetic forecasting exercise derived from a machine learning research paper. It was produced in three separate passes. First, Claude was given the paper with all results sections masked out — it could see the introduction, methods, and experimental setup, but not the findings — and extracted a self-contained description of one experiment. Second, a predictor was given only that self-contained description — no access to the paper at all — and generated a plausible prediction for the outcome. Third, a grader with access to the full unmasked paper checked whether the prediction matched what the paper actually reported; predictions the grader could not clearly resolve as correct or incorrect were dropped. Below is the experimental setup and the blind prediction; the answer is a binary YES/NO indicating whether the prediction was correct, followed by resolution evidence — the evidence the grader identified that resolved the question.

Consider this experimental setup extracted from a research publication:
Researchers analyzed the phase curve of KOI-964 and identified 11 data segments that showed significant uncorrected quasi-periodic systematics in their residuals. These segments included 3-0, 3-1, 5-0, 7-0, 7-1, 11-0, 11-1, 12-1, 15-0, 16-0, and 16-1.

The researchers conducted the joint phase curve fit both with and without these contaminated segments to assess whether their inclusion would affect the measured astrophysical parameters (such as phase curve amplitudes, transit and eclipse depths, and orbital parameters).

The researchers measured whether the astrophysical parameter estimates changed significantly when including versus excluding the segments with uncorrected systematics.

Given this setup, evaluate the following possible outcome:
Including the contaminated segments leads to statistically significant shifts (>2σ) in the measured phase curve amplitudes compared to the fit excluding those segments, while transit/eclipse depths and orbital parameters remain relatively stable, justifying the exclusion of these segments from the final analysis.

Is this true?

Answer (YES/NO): NO